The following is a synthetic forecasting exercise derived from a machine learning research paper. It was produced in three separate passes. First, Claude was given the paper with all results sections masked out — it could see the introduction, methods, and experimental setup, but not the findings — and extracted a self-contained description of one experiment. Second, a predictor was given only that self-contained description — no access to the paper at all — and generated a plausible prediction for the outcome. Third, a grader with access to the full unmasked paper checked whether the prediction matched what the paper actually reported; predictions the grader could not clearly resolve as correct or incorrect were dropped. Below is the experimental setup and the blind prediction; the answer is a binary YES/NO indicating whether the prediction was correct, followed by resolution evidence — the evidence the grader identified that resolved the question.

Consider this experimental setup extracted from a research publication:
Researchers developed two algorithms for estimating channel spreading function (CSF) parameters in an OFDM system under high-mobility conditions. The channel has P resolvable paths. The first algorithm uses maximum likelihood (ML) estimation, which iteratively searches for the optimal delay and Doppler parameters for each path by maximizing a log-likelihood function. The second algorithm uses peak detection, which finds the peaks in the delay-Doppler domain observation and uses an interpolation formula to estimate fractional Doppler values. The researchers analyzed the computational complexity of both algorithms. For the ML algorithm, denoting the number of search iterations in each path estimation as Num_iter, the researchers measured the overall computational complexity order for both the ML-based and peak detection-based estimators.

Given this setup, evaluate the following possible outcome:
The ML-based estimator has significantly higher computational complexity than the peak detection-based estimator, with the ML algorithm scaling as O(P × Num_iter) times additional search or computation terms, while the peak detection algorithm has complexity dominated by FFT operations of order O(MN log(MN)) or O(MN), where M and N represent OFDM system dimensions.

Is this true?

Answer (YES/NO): NO